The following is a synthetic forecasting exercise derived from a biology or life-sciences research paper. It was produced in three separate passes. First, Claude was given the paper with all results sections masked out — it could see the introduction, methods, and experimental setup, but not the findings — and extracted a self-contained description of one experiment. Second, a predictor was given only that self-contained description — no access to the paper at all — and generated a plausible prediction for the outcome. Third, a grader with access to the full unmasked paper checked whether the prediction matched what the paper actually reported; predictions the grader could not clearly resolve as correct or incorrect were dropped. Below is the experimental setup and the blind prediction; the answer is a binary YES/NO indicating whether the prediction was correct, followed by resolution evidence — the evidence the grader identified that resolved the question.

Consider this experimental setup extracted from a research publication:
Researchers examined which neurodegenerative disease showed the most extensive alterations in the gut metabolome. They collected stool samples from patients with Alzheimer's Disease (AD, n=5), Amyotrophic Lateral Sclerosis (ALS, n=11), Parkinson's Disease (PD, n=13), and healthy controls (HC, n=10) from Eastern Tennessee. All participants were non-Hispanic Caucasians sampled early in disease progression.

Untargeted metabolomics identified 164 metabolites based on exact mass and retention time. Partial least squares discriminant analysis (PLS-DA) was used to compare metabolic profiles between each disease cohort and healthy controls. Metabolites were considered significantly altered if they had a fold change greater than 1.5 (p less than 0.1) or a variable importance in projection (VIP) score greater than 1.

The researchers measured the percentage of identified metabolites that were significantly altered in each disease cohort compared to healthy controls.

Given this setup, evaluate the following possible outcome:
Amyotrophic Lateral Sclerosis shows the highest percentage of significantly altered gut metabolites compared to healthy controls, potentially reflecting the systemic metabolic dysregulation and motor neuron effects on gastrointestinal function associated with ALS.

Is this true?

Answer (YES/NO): NO